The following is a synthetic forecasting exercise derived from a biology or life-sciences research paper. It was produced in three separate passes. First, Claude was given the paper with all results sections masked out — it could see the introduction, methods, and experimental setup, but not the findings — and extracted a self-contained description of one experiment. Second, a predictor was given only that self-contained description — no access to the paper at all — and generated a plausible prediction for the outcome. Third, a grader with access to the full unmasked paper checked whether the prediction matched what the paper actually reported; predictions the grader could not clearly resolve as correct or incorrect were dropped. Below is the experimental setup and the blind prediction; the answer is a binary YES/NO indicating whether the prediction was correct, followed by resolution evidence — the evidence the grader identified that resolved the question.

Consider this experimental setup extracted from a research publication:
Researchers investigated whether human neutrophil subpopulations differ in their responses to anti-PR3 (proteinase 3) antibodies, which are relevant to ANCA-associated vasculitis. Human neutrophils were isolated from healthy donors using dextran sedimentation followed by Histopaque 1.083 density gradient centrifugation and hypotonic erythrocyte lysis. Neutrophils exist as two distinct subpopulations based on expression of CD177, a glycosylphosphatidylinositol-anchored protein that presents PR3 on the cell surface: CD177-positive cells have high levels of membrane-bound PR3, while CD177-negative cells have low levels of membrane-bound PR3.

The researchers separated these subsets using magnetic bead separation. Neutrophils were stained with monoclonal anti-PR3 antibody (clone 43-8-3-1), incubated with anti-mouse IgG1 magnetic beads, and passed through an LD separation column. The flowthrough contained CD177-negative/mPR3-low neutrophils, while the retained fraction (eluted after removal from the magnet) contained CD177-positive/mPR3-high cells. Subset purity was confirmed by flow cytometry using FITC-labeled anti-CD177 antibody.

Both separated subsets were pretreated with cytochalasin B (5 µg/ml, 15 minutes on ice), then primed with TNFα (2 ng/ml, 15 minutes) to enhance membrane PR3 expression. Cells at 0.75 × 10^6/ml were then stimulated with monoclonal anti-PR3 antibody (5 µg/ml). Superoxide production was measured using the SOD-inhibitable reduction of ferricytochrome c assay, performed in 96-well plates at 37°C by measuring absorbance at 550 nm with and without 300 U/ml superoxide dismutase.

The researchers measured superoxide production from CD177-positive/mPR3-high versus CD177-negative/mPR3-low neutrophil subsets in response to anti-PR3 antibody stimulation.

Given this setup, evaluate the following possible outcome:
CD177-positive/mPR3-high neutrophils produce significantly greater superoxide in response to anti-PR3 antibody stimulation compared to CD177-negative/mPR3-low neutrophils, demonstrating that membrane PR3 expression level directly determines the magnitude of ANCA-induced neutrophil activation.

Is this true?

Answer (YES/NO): YES